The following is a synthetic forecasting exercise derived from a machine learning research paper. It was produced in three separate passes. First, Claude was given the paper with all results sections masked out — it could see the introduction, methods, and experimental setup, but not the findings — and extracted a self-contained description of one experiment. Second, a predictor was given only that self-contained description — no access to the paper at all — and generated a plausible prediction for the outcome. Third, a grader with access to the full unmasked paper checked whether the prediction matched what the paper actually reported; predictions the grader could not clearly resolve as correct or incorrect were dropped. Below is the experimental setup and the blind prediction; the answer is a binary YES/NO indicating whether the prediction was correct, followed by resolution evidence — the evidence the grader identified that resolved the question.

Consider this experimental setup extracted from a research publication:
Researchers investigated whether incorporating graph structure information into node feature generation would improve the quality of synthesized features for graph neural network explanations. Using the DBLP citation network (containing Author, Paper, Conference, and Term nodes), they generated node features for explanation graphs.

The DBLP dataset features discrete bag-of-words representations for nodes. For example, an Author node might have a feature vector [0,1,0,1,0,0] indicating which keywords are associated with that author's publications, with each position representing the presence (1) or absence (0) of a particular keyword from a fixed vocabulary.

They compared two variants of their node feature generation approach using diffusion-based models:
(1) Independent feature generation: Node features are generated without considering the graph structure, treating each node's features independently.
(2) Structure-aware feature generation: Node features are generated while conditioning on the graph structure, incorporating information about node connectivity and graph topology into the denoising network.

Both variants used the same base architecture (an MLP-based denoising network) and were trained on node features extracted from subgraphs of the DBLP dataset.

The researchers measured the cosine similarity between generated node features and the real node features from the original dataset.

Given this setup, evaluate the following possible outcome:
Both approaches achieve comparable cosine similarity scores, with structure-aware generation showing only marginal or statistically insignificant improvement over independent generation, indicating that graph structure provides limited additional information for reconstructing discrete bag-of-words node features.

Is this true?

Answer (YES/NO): NO